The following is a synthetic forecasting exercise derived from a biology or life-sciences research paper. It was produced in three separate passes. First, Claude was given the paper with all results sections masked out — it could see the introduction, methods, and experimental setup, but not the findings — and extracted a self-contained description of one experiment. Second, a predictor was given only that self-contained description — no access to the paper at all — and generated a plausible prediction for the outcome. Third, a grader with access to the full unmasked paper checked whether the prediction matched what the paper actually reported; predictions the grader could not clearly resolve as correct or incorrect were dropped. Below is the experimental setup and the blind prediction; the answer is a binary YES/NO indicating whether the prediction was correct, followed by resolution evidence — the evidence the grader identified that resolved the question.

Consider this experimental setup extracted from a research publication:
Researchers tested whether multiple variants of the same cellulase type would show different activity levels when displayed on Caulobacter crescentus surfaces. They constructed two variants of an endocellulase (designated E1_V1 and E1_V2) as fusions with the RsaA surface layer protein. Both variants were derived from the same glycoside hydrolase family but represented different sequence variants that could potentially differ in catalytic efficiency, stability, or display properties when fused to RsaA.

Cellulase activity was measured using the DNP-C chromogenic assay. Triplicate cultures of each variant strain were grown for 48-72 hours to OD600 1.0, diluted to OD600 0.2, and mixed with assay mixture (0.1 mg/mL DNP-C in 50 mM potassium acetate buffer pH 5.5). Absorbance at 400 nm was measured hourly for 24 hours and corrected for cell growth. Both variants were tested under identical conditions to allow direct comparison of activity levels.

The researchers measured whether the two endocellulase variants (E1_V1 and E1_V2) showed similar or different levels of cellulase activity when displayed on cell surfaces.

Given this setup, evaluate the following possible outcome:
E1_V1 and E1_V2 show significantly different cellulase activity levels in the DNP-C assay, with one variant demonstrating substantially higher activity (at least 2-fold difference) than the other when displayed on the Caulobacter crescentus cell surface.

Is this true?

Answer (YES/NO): NO